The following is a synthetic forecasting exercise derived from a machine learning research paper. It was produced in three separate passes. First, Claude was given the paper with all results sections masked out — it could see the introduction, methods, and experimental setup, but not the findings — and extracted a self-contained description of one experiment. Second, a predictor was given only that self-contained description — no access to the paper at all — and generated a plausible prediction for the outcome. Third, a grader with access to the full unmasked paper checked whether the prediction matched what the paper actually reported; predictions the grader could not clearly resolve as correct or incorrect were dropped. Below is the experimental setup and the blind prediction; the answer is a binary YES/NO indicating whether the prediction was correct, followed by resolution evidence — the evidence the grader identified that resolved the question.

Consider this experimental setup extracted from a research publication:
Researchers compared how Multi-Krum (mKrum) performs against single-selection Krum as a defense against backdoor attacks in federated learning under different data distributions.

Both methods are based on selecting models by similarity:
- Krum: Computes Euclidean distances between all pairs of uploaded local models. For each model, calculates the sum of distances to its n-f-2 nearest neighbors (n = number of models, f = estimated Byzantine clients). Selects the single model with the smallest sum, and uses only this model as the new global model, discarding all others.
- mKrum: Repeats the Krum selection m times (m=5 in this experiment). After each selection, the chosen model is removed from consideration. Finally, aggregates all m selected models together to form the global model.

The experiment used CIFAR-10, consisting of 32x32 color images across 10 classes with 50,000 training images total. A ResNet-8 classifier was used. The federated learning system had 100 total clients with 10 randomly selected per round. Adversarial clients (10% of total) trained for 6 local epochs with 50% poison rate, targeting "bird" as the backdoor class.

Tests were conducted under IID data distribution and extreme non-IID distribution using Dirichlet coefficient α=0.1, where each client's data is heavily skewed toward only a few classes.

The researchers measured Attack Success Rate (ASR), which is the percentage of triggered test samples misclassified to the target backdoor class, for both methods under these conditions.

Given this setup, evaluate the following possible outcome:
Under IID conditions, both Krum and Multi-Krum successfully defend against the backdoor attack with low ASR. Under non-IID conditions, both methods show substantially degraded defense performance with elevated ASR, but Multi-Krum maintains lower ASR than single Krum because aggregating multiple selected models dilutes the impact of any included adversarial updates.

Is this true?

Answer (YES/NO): NO